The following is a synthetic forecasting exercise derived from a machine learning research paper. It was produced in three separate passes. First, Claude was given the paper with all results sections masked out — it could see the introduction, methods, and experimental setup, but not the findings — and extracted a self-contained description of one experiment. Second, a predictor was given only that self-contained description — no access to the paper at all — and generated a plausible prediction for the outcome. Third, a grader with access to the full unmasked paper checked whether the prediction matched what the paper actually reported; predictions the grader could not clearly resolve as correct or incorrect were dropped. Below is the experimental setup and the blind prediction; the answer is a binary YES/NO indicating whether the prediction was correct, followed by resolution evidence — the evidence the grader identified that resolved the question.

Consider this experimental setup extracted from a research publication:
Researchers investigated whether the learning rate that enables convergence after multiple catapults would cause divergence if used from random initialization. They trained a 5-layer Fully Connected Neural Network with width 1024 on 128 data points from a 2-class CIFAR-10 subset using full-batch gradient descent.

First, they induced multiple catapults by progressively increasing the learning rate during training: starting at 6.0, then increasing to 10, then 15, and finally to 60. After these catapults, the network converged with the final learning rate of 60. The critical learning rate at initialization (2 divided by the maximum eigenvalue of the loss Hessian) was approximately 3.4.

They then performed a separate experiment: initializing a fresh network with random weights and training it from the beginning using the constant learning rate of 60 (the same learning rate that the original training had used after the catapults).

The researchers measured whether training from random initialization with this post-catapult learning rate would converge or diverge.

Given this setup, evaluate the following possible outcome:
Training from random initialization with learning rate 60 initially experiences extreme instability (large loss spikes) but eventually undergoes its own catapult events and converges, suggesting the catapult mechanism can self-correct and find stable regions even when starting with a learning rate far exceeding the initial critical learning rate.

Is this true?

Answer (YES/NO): NO